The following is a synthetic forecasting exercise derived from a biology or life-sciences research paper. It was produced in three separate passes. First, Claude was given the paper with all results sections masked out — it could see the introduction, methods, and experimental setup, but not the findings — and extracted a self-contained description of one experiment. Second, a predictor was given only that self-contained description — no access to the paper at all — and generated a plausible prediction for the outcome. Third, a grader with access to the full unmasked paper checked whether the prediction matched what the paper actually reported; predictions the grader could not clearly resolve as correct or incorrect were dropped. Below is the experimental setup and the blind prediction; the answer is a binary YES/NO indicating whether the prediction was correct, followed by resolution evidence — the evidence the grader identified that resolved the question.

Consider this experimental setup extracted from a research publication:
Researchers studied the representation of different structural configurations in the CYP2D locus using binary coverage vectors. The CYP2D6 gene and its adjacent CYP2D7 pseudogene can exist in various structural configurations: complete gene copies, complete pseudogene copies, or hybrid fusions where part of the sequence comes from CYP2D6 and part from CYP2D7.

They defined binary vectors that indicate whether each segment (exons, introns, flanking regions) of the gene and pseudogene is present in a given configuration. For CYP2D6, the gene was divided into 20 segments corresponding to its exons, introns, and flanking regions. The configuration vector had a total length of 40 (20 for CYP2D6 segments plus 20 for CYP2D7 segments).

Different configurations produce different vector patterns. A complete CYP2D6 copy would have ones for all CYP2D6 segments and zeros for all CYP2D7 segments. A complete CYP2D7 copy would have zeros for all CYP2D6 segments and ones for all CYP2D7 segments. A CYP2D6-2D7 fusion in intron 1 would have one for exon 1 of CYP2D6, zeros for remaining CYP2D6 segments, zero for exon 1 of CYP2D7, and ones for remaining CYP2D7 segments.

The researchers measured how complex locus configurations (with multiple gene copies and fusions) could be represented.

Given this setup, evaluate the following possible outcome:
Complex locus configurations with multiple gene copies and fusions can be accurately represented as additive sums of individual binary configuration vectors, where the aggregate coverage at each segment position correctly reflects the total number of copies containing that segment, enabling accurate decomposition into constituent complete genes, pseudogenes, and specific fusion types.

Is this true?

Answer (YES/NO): YES